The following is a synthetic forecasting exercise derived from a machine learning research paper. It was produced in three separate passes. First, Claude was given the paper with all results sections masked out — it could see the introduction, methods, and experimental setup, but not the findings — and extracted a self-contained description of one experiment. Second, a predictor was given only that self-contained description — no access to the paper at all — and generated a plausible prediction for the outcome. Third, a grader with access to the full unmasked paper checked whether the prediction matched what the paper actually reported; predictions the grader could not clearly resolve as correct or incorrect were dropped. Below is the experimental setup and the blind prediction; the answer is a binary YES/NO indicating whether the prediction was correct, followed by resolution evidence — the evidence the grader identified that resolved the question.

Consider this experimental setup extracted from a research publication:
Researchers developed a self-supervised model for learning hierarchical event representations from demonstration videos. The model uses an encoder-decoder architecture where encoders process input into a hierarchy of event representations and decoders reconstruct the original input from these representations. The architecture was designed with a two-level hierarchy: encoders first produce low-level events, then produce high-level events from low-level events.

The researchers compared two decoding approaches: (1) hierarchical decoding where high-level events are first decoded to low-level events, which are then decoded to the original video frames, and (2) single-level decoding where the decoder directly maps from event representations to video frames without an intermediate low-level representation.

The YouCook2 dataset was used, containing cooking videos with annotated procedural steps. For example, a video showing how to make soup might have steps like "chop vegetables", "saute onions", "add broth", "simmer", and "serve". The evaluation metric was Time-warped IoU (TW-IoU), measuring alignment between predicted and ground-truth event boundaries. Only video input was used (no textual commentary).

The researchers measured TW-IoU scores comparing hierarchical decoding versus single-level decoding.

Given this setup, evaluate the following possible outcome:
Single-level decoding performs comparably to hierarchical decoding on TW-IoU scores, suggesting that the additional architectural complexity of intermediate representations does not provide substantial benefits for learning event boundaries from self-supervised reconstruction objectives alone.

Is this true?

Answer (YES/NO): NO